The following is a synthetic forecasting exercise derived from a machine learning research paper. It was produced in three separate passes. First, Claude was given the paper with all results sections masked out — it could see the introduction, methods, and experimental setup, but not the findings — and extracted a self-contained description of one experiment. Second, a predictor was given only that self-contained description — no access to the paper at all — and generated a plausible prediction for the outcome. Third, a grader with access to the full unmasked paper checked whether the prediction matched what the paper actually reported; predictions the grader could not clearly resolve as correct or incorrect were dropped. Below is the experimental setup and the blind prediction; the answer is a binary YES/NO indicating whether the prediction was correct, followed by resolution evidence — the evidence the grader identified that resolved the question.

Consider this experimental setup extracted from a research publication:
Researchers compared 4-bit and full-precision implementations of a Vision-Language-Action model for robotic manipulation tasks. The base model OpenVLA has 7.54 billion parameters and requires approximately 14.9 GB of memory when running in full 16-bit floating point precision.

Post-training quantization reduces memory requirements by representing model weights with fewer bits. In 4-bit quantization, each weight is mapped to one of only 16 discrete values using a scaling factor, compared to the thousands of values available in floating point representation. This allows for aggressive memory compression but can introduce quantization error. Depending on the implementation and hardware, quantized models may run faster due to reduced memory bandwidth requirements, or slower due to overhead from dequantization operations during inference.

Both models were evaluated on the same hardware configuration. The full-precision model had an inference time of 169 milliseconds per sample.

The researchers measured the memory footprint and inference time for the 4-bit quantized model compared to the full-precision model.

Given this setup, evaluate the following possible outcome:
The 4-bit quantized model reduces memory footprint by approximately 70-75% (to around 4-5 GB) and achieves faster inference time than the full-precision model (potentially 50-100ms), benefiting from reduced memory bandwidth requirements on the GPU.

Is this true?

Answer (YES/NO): NO